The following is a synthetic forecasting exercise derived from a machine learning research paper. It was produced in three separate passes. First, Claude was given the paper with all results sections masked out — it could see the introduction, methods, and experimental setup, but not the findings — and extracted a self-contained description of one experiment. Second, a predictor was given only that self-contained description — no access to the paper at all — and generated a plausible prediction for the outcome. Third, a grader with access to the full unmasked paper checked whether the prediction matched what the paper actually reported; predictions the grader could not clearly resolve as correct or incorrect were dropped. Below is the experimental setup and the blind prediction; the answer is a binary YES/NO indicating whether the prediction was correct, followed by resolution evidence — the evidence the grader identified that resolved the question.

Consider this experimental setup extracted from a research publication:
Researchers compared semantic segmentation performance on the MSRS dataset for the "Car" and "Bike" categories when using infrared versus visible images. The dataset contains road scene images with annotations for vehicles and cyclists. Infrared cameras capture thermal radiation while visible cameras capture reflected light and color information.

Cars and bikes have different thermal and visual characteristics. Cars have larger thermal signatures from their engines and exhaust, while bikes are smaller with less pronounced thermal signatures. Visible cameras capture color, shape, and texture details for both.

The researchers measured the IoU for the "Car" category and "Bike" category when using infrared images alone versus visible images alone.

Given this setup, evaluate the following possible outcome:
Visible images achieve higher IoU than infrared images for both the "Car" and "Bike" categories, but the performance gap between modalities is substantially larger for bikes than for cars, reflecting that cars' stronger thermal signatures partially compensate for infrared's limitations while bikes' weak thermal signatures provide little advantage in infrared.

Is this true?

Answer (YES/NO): YES